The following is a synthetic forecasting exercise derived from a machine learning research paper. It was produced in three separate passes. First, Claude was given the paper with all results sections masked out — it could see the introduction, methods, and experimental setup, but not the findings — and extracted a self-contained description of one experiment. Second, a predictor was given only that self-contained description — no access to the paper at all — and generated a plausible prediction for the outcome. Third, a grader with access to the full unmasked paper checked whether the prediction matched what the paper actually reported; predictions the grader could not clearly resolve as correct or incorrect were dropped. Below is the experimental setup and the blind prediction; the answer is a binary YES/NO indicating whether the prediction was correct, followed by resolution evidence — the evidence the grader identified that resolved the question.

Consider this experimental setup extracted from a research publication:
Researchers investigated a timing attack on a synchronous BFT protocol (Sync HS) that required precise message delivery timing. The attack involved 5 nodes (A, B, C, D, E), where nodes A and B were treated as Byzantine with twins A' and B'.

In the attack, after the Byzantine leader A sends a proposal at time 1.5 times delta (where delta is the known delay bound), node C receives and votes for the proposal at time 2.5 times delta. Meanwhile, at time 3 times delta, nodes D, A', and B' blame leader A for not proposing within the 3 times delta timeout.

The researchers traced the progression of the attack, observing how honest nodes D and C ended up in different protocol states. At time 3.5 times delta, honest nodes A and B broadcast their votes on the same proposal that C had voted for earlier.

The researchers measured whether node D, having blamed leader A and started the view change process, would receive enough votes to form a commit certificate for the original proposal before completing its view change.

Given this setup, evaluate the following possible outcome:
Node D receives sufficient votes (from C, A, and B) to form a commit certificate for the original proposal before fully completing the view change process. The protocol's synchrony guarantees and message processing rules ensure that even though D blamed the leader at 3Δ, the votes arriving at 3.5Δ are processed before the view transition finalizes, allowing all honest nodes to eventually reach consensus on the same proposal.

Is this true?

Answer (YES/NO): NO